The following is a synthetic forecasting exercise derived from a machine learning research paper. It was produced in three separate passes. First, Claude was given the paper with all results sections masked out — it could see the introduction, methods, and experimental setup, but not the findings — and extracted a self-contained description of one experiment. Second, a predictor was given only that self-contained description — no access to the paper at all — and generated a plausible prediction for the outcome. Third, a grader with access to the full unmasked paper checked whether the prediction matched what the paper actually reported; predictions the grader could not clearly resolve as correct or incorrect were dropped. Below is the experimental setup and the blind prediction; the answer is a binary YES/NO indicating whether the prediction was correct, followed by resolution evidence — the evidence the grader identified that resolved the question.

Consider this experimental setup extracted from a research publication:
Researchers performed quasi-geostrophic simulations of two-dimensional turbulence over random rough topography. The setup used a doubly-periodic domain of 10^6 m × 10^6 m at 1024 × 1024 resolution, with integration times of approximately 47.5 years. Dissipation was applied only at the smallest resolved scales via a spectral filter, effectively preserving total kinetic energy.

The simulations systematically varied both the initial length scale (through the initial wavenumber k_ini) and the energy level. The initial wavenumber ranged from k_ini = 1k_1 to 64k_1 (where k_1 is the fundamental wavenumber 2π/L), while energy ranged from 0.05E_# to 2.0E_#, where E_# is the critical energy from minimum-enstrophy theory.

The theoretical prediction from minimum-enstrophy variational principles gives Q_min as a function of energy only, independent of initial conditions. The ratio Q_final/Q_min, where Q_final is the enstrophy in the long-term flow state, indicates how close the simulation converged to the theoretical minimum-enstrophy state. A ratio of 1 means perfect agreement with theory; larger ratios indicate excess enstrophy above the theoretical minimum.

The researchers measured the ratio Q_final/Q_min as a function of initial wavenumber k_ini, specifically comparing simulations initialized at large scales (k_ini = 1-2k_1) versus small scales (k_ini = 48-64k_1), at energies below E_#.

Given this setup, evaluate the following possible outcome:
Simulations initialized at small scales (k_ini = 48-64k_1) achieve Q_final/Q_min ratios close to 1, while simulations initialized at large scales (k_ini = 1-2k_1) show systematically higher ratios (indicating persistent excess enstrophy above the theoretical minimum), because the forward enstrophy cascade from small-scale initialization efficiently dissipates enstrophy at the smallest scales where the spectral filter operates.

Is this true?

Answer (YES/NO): NO